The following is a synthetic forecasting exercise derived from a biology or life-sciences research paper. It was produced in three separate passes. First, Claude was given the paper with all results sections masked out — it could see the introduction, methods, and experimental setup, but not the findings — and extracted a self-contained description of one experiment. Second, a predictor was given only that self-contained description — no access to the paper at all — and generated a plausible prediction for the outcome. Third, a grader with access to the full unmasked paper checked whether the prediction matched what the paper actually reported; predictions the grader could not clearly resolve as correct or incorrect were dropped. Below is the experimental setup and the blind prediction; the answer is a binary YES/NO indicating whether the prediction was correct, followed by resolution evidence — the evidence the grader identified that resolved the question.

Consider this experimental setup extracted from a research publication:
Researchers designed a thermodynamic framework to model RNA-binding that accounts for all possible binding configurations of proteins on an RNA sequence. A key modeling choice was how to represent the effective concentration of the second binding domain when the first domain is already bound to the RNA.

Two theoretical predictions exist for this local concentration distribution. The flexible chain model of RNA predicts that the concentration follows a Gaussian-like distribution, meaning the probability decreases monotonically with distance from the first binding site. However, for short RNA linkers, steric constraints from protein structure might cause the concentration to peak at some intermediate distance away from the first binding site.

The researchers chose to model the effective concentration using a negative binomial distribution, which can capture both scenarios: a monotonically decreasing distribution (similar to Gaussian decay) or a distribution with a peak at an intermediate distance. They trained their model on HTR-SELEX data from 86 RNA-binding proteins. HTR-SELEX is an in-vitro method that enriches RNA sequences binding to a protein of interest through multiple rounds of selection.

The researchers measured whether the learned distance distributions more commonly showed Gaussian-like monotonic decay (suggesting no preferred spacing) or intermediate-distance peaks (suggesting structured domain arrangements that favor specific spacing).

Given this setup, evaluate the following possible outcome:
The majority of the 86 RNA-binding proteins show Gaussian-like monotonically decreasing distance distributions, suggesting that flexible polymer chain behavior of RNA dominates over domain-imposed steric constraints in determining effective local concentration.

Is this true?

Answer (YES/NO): NO